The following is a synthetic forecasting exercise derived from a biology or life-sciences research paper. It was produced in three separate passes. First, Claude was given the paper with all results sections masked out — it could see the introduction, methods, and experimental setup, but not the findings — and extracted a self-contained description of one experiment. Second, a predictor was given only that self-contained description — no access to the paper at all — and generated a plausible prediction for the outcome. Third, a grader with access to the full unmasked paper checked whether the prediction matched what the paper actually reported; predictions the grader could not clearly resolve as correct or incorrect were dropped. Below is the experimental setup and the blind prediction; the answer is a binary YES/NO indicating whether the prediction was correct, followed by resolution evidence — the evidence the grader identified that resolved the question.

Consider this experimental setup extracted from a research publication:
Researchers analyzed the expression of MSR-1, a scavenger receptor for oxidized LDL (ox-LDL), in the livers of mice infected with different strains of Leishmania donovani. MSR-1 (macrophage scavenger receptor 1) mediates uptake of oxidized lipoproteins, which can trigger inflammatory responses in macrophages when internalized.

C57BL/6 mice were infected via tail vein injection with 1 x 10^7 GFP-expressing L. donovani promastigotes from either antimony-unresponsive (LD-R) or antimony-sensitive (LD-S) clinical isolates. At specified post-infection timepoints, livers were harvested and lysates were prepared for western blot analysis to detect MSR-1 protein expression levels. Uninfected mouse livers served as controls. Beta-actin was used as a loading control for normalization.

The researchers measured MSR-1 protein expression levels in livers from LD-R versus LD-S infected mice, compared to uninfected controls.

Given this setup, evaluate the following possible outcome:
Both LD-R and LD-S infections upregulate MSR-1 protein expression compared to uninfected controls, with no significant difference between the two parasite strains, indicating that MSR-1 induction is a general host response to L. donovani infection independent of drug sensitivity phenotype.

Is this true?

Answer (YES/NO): NO